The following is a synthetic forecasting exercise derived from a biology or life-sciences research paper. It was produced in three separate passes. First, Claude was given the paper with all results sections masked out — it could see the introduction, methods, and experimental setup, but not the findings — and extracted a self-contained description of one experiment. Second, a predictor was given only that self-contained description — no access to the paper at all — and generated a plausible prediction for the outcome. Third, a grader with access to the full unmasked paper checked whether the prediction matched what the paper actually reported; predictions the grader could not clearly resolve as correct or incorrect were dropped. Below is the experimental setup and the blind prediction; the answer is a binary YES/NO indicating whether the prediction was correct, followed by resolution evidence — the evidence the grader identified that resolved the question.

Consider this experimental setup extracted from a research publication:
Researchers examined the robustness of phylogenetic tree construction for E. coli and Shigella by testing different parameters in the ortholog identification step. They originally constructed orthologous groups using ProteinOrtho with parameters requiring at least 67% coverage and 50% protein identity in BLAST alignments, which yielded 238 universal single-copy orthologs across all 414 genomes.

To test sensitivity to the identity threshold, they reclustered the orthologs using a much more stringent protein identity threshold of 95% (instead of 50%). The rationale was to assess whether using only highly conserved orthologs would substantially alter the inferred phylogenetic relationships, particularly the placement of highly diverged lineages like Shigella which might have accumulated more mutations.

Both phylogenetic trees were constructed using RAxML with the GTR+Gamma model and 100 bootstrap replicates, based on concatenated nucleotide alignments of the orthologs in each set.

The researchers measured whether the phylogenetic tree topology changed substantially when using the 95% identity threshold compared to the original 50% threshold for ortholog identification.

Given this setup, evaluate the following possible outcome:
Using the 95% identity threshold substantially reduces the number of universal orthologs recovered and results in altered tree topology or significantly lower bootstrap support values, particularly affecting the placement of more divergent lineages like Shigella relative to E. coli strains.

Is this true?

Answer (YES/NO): NO